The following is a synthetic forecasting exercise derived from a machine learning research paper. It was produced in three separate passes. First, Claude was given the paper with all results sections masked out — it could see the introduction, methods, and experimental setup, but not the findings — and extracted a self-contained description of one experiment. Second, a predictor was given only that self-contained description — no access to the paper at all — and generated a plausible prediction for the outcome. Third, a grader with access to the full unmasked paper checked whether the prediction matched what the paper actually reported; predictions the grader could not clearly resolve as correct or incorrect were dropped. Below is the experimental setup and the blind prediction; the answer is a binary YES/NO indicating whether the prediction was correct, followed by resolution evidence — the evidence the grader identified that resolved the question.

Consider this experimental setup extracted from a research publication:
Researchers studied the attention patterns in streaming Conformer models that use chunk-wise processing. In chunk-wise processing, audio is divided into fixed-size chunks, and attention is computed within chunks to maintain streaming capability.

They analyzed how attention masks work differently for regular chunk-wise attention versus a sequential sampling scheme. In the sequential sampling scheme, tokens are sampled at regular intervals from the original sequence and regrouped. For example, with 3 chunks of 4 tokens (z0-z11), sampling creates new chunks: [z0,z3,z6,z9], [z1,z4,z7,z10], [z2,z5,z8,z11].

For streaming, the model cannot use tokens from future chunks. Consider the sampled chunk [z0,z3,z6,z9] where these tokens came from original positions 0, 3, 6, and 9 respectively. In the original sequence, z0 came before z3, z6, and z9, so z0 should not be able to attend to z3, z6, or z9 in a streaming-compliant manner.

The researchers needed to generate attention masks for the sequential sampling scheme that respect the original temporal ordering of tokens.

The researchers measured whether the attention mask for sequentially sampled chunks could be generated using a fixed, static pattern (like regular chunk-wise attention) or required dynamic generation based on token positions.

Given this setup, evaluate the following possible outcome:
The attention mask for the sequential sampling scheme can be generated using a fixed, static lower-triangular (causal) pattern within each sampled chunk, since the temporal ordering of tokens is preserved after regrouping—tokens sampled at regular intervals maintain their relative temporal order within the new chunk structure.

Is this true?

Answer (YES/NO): NO